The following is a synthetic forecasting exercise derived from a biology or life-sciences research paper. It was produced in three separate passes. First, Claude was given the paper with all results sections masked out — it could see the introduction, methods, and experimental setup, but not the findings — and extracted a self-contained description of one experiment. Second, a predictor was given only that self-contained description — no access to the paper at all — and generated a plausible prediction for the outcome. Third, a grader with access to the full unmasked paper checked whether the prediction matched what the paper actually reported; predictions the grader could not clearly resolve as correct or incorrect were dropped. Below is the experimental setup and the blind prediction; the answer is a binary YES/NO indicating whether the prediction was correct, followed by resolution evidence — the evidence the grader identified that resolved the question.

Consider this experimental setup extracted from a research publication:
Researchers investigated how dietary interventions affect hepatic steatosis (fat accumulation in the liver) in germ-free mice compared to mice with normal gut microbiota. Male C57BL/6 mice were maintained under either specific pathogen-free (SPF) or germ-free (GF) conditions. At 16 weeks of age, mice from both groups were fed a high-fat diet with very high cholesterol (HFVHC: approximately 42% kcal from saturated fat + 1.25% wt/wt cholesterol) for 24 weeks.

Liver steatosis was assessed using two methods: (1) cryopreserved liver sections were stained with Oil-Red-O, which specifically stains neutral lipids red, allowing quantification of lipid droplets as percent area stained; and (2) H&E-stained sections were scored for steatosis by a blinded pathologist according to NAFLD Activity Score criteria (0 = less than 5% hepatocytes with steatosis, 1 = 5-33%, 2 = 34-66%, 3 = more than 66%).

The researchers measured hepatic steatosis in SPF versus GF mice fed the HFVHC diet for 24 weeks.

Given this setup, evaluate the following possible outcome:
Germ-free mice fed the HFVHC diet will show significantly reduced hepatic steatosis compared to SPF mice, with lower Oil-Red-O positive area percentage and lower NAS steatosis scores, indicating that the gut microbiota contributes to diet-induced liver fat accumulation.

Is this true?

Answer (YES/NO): YES